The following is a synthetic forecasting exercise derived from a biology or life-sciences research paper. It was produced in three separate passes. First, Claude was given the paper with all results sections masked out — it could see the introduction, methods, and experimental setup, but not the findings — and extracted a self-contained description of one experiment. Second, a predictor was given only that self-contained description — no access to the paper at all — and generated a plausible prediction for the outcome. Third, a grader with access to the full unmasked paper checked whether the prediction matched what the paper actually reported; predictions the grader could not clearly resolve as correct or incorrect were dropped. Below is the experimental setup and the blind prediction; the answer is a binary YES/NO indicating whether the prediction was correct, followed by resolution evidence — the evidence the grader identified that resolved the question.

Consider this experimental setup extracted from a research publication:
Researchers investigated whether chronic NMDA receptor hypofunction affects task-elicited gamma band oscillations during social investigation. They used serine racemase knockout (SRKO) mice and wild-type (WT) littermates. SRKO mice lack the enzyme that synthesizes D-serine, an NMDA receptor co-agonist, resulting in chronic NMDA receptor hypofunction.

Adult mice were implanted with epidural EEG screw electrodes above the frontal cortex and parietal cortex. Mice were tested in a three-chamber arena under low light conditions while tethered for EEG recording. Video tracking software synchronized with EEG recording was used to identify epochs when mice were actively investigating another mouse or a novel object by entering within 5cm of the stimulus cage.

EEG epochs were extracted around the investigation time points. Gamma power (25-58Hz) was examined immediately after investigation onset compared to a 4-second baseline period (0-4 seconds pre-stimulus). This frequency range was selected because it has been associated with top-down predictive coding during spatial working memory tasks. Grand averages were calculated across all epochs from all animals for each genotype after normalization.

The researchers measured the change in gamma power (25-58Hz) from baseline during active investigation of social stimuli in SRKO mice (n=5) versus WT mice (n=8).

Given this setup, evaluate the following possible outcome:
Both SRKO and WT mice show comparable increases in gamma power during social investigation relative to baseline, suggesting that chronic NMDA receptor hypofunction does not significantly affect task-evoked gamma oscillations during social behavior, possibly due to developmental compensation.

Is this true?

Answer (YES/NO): NO